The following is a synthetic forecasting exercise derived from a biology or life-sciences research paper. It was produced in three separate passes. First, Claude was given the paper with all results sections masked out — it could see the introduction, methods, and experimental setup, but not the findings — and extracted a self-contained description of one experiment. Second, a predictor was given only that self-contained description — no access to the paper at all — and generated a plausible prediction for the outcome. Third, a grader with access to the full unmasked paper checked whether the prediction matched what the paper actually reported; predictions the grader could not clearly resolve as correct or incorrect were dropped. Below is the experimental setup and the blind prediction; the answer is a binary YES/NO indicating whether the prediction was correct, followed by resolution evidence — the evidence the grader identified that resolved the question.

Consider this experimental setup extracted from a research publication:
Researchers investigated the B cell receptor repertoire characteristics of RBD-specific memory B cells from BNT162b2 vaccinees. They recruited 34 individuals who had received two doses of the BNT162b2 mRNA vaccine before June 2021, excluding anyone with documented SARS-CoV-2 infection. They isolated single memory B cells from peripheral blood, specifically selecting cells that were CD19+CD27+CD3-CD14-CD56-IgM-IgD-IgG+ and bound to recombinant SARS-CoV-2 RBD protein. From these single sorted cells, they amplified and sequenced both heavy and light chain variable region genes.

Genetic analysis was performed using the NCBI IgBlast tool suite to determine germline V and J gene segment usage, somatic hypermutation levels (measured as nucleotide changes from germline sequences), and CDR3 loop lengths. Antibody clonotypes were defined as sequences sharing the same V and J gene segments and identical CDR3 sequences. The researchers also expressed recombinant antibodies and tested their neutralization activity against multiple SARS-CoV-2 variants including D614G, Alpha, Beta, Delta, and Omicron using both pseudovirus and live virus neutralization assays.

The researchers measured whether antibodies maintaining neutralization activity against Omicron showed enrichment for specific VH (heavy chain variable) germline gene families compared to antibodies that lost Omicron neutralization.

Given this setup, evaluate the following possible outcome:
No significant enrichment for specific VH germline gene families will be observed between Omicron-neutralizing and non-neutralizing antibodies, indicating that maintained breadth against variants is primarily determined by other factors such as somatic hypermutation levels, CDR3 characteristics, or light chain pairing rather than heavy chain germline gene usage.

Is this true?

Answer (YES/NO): NO